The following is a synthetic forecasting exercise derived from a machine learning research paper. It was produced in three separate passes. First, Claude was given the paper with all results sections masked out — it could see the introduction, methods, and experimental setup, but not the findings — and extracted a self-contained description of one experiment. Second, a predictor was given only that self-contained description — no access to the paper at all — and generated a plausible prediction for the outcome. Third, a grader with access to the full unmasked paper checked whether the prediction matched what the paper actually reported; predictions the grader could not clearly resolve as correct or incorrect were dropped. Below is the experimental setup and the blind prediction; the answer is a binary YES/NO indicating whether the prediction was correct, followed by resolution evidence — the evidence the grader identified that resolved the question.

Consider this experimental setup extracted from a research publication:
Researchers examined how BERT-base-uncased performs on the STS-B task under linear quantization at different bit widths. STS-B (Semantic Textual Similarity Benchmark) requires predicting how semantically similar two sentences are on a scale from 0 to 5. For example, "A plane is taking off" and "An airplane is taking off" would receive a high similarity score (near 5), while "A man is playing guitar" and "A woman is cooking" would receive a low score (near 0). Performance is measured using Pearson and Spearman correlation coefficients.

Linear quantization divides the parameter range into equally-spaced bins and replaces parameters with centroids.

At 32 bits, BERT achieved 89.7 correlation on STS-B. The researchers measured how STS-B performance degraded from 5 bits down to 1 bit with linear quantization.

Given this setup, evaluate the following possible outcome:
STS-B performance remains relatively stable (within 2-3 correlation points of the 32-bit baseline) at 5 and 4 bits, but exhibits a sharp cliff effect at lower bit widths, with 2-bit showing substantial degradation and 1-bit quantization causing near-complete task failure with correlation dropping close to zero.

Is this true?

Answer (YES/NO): NO